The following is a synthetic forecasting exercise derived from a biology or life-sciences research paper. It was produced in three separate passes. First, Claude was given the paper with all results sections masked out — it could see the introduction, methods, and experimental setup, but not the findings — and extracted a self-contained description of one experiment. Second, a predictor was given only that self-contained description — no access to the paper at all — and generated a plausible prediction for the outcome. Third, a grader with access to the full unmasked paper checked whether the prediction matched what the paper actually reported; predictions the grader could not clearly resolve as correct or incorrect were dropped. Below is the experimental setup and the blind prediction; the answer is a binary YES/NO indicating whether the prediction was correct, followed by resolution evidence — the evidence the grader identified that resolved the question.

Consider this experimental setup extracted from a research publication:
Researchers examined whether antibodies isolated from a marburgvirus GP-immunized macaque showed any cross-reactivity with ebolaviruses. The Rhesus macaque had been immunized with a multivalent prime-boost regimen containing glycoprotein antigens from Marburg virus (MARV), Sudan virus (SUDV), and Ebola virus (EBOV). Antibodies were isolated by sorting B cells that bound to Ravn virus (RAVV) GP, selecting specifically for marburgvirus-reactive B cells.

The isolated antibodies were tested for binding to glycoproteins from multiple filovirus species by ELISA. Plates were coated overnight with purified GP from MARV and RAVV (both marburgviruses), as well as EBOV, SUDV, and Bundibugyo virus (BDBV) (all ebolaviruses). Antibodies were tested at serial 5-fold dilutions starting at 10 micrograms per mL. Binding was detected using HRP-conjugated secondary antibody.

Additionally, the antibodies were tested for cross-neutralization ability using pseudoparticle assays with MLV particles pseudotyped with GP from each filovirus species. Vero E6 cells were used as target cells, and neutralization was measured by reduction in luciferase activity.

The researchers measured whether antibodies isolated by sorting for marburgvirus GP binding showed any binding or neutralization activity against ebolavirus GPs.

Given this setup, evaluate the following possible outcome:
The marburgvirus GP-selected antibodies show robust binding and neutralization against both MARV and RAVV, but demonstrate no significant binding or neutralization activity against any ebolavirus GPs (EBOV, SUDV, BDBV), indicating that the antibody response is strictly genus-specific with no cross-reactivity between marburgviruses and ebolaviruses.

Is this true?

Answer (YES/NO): NO